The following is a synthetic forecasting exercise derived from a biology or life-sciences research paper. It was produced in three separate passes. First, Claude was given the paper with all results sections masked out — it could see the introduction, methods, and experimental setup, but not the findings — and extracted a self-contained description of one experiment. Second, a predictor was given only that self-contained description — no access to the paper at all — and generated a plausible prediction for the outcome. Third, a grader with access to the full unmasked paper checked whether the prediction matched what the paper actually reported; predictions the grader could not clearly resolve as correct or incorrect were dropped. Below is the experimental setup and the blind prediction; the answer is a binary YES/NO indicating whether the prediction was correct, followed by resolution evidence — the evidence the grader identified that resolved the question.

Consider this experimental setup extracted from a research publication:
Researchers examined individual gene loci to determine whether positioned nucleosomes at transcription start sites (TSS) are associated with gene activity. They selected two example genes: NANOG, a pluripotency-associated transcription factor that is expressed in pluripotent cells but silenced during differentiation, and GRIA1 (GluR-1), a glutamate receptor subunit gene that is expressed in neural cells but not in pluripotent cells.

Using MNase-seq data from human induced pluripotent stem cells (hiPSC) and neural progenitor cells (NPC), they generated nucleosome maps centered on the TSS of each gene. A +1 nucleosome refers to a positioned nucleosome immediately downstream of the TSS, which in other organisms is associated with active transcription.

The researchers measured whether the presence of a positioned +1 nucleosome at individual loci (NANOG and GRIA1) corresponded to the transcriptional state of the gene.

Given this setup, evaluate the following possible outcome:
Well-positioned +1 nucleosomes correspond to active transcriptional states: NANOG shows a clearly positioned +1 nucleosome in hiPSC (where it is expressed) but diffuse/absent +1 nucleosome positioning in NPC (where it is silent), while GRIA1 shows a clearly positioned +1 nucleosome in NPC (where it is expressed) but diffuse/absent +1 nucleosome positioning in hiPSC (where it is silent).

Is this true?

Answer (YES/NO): YES